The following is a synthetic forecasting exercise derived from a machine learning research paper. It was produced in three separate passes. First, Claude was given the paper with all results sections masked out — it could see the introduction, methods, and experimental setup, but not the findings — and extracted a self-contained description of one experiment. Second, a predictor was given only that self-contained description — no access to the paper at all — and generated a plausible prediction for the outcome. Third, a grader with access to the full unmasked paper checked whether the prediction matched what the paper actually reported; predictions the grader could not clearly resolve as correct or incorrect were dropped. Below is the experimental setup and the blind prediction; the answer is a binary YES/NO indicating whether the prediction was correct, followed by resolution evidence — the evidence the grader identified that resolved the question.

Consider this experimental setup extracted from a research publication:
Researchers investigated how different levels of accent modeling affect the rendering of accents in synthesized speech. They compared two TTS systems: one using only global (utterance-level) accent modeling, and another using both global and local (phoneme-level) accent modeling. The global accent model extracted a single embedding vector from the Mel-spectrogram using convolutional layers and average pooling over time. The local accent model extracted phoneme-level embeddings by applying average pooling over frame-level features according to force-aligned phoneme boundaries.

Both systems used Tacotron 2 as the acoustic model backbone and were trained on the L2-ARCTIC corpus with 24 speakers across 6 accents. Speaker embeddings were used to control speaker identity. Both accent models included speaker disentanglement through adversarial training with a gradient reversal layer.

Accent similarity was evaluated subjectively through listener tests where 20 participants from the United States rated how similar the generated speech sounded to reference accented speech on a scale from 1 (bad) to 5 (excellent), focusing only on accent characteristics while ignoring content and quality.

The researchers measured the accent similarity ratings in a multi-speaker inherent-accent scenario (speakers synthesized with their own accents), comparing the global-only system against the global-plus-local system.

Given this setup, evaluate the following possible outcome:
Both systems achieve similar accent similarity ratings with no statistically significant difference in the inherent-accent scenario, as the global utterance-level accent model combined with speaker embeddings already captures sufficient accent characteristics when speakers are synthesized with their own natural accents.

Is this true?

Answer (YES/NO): NO